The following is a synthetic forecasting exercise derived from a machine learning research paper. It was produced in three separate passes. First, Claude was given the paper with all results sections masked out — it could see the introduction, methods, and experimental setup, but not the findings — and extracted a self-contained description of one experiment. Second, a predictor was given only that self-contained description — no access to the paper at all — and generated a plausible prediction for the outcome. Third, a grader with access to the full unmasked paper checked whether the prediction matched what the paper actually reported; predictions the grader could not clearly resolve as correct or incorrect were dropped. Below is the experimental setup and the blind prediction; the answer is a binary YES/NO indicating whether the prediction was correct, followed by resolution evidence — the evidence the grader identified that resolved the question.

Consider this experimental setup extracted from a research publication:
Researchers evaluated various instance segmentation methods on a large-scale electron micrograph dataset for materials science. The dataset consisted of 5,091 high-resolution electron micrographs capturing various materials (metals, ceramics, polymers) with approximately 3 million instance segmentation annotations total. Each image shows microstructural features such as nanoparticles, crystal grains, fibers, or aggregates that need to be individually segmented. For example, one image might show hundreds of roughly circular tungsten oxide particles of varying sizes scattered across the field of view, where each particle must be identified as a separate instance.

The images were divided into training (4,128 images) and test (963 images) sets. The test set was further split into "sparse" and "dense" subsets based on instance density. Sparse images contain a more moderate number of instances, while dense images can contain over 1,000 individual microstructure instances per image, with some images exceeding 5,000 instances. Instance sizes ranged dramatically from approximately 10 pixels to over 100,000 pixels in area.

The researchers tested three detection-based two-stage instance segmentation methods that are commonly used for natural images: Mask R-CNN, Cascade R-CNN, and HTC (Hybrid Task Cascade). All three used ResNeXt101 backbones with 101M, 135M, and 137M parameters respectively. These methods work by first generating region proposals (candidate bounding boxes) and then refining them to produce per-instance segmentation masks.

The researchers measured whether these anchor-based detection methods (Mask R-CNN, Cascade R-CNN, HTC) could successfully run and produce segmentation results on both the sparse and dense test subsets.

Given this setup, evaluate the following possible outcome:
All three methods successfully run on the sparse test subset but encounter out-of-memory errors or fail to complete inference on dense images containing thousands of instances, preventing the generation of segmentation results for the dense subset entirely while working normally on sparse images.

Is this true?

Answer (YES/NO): NO